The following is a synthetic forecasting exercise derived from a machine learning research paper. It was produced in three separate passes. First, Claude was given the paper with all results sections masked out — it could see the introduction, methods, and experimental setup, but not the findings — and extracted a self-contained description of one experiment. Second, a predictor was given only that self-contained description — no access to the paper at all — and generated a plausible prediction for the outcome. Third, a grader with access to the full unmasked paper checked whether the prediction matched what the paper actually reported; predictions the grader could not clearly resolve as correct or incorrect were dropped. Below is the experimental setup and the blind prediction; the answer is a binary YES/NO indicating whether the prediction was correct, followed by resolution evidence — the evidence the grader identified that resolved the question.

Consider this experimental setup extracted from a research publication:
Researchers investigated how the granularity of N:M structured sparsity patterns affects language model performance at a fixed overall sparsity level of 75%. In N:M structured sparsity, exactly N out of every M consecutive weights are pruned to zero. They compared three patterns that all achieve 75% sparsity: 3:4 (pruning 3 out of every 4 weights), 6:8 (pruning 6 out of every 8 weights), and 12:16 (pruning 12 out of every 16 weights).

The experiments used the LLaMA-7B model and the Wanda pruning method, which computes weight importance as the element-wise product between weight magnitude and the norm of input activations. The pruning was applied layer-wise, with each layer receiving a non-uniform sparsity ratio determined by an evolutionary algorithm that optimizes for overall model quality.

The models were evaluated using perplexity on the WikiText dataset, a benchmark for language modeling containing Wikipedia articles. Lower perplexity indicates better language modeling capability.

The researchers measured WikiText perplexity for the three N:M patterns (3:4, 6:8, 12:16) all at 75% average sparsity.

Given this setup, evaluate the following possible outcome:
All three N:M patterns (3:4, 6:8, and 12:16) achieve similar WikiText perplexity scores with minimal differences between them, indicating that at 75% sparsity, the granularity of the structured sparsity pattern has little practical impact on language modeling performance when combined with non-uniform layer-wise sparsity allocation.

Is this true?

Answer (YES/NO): NO